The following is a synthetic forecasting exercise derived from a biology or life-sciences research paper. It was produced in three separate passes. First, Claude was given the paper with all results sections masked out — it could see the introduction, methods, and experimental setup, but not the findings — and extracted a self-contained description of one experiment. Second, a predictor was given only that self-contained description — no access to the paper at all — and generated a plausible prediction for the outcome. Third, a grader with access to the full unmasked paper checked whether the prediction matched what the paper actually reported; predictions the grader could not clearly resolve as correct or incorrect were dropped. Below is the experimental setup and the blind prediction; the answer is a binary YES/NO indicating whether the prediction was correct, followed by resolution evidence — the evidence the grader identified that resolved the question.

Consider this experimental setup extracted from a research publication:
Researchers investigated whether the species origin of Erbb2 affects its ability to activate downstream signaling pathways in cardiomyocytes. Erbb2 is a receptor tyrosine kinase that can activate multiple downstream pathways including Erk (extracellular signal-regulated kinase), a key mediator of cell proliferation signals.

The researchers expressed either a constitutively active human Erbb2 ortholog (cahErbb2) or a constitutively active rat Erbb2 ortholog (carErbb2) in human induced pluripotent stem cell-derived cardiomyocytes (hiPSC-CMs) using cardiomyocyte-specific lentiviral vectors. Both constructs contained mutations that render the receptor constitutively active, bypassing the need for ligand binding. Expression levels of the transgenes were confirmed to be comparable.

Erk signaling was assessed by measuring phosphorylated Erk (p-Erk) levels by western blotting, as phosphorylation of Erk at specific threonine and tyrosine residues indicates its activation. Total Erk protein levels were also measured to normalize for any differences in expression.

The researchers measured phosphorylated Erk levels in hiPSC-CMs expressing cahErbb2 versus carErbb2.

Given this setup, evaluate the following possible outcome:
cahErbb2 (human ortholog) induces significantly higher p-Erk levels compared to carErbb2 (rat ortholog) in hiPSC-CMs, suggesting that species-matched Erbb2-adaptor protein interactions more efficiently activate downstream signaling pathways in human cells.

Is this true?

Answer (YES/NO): YES